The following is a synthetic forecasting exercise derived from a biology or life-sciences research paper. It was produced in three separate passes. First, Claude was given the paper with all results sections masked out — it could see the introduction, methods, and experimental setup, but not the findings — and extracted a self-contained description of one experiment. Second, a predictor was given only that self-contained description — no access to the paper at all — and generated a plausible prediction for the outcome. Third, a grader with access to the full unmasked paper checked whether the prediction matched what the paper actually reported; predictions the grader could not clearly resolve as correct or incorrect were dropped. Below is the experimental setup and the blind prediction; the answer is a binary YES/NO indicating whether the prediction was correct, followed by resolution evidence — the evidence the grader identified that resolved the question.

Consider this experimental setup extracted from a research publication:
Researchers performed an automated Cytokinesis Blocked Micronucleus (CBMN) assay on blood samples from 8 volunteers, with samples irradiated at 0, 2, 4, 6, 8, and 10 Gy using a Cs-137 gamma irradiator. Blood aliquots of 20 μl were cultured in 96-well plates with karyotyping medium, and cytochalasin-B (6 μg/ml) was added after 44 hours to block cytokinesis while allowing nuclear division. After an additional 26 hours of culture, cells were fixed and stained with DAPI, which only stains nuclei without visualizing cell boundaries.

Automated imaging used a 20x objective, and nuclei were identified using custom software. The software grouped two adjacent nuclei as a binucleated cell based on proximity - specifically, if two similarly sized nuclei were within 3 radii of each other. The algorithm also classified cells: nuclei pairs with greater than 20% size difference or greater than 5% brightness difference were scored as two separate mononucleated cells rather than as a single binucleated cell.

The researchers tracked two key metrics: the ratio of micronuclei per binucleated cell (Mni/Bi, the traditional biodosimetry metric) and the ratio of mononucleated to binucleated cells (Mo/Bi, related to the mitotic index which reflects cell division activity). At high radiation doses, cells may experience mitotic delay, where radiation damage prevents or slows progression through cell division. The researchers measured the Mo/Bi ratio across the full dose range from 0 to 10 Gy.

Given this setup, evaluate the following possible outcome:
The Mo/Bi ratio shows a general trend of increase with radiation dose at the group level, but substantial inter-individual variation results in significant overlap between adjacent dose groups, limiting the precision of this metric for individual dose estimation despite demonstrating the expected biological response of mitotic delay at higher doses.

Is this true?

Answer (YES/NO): NO